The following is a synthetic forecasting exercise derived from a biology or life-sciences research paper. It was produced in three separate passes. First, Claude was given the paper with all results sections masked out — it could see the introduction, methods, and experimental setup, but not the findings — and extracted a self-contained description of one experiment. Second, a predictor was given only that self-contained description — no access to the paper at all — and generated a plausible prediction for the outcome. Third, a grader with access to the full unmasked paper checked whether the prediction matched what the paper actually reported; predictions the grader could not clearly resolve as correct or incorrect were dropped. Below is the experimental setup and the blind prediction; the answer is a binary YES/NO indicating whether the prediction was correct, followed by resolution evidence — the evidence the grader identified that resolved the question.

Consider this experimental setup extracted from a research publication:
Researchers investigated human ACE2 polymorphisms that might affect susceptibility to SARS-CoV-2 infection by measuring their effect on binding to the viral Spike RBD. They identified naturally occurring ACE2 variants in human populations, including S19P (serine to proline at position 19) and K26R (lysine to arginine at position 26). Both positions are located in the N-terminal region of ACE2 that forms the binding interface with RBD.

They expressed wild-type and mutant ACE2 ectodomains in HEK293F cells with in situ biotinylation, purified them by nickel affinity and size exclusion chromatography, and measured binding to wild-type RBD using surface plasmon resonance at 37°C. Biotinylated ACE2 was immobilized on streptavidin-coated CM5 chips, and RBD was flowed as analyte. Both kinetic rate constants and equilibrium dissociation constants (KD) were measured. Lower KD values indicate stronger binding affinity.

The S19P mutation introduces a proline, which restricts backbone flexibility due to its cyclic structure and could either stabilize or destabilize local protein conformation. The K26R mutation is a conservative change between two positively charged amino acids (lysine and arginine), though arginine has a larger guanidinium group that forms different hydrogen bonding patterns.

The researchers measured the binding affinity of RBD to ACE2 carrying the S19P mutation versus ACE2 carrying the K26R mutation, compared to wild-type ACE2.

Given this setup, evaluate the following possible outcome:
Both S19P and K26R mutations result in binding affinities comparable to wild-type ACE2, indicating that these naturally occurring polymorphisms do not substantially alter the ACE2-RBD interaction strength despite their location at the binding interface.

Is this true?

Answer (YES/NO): NO